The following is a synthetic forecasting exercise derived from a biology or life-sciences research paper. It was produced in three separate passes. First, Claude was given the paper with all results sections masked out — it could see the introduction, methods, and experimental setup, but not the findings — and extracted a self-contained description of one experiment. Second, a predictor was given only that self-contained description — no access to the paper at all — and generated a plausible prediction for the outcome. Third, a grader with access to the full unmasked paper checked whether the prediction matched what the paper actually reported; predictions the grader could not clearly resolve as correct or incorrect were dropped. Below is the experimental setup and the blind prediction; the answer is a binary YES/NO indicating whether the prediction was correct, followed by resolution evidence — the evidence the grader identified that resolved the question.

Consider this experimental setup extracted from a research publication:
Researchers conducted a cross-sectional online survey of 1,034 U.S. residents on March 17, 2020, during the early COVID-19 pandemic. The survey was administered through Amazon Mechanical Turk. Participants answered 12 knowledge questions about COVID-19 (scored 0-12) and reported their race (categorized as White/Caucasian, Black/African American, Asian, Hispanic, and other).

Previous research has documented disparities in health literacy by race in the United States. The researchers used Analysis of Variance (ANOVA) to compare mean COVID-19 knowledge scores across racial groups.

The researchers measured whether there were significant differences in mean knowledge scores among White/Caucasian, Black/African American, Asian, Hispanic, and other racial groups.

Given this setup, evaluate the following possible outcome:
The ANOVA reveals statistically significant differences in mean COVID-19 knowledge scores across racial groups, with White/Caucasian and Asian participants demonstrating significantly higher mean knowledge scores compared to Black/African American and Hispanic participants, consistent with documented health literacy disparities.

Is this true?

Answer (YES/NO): NO